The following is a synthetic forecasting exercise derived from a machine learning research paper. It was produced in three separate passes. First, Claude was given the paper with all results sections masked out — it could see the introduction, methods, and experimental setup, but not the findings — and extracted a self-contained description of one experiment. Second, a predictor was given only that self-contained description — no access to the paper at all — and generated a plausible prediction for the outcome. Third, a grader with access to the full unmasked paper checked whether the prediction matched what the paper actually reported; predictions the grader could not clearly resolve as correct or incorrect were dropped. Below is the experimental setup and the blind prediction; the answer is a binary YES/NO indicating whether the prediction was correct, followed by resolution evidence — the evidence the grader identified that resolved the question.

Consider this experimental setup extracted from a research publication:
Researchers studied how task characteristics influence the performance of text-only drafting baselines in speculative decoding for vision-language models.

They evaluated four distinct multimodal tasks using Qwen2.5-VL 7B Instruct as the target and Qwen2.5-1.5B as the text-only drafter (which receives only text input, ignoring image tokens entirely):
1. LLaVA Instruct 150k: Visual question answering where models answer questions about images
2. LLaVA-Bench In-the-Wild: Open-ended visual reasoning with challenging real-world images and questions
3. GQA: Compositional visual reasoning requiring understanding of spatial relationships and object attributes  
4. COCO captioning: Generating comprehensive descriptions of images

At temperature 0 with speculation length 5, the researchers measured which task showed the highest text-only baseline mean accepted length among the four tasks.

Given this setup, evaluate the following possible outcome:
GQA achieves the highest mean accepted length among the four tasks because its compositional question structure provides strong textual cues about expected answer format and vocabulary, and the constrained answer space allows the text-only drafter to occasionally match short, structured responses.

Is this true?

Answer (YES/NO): NO